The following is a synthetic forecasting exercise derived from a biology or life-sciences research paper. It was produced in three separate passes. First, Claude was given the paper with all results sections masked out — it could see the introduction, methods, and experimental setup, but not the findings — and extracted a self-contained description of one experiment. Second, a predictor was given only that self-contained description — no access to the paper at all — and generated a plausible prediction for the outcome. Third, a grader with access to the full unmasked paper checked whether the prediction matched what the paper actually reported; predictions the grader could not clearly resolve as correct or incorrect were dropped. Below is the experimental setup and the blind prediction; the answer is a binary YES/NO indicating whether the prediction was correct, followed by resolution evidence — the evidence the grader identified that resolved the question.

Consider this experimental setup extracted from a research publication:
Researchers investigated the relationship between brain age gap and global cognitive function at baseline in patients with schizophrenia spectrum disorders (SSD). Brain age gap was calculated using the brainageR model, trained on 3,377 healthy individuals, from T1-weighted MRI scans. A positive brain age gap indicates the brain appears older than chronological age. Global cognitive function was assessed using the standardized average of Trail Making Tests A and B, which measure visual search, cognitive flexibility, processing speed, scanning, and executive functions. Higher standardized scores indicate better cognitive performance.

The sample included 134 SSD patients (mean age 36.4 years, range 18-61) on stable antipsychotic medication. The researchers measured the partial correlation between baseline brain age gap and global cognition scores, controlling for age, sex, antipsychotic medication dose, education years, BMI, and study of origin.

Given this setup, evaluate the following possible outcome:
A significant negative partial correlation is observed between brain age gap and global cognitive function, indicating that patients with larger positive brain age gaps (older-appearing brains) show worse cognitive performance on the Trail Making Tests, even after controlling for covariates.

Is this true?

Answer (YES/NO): NO